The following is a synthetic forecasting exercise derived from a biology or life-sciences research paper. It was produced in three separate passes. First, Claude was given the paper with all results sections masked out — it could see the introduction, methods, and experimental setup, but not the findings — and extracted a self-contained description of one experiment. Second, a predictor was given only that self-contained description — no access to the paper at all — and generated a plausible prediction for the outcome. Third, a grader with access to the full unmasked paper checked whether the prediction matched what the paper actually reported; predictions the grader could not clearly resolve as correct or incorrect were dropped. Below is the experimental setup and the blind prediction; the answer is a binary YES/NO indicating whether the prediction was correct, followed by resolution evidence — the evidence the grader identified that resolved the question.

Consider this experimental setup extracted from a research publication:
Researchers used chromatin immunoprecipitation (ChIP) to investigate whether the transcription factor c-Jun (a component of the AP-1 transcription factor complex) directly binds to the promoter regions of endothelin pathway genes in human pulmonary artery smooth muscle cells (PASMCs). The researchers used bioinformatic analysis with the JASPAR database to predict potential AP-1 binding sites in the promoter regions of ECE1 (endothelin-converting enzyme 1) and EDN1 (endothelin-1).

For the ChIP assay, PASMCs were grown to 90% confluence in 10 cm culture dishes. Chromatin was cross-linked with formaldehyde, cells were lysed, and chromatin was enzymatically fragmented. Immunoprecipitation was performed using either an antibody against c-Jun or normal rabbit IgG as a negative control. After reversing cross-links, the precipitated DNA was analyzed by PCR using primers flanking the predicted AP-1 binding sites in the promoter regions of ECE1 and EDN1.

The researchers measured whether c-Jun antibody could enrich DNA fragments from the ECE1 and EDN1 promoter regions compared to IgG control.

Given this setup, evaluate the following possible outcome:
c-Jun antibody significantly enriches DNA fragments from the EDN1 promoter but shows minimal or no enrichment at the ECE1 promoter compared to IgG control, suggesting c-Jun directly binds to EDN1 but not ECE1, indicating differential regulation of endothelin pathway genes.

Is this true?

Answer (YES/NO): YES